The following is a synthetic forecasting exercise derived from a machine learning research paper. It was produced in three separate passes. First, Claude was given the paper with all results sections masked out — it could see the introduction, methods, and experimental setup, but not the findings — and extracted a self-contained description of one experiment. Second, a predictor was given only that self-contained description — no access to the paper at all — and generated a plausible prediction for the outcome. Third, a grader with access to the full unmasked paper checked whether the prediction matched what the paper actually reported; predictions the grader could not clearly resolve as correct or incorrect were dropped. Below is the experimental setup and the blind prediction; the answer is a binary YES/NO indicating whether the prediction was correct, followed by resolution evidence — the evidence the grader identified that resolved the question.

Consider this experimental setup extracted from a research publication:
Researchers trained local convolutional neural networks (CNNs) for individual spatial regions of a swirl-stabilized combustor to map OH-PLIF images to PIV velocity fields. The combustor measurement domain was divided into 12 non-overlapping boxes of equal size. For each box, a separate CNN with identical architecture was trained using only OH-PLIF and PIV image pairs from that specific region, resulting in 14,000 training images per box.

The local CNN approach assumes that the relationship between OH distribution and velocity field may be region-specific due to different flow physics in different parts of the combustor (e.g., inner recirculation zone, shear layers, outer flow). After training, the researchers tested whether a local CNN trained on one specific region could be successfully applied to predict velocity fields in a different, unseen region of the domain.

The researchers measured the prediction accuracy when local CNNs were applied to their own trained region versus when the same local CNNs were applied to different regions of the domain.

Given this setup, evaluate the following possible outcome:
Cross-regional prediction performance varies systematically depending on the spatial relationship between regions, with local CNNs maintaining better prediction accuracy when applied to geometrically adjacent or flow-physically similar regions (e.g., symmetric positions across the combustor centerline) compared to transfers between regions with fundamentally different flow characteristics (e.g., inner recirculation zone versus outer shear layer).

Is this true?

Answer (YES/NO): YES